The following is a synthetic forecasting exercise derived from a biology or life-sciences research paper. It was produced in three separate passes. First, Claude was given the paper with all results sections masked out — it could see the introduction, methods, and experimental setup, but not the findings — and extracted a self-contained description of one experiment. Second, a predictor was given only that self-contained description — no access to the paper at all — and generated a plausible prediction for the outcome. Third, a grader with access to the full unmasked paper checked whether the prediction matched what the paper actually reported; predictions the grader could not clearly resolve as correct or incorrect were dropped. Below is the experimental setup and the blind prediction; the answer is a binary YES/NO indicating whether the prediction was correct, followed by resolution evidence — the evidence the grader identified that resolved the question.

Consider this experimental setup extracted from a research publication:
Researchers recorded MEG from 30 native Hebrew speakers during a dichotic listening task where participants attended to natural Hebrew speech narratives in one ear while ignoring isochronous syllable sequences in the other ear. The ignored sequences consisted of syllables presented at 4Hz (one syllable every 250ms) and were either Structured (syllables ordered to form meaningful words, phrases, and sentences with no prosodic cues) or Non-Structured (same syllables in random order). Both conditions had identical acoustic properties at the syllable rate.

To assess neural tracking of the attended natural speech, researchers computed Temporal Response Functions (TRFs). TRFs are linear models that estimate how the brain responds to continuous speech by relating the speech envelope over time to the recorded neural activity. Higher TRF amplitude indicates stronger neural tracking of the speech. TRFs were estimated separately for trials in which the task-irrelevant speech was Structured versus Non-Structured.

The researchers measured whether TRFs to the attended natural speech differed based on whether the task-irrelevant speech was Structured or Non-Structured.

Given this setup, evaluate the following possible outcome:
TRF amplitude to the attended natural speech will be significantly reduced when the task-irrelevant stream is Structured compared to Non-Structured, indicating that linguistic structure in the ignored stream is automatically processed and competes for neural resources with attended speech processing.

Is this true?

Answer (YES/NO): NO